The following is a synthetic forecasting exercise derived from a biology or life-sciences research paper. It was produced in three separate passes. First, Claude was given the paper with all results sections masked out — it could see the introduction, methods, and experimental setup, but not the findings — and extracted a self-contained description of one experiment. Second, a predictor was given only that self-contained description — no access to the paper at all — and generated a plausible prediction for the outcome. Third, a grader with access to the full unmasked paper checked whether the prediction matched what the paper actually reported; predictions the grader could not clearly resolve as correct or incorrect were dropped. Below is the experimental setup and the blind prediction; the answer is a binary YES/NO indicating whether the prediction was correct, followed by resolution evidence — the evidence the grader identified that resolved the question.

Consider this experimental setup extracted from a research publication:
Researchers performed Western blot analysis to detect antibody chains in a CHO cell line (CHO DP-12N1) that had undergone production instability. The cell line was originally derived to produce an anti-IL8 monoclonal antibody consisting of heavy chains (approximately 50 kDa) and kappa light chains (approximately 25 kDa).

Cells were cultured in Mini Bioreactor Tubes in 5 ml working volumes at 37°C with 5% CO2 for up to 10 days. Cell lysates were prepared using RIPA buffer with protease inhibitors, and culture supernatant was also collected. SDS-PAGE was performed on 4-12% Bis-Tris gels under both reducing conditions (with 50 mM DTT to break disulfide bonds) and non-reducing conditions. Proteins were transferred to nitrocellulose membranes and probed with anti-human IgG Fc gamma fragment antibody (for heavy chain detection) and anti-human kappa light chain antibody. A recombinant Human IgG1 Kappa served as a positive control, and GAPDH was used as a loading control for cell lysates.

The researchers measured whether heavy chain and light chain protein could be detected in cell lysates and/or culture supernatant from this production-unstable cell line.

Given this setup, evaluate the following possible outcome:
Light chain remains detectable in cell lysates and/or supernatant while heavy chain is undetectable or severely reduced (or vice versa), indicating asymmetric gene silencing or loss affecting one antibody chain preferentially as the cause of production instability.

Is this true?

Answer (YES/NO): YES